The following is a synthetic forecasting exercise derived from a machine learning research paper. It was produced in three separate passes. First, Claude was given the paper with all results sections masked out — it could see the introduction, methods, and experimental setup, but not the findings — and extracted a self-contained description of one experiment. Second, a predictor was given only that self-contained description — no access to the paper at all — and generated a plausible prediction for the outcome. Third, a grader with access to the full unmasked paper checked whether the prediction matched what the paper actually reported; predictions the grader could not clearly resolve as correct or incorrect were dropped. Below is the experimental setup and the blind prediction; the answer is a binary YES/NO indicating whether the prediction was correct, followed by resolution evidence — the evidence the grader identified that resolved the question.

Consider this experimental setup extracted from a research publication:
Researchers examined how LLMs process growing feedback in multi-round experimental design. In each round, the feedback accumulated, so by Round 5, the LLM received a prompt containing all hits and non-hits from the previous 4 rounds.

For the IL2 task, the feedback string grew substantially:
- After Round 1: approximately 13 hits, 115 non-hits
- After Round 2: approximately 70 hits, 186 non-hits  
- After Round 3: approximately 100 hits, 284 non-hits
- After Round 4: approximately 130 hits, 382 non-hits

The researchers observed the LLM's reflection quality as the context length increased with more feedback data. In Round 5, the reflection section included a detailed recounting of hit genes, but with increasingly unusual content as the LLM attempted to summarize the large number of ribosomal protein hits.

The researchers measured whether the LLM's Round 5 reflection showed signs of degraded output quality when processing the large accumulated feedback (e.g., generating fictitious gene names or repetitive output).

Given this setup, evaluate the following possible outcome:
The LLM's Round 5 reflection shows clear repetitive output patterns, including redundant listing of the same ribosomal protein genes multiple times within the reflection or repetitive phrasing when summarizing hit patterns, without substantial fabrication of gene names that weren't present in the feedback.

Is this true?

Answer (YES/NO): NO